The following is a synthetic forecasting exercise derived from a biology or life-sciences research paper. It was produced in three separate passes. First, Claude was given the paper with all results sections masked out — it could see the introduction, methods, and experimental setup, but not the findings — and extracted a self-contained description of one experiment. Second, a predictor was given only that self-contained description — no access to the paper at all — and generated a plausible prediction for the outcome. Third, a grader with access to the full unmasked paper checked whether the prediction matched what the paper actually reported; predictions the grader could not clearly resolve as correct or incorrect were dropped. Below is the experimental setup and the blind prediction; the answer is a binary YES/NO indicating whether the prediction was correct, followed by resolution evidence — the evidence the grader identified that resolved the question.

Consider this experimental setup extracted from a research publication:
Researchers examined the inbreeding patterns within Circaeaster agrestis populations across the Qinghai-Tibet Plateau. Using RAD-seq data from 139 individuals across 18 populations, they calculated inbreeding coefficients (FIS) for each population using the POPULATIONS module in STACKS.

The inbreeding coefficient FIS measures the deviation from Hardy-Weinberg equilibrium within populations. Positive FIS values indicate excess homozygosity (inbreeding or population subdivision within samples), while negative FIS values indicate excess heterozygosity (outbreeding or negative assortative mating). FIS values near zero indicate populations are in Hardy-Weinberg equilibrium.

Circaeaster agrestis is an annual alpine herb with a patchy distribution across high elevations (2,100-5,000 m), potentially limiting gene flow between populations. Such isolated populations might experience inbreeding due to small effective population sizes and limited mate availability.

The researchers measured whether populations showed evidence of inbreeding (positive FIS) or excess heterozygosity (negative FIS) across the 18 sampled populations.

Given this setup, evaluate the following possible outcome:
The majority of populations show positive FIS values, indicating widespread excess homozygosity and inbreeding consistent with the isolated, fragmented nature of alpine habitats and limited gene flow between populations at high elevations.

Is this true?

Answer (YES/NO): YES